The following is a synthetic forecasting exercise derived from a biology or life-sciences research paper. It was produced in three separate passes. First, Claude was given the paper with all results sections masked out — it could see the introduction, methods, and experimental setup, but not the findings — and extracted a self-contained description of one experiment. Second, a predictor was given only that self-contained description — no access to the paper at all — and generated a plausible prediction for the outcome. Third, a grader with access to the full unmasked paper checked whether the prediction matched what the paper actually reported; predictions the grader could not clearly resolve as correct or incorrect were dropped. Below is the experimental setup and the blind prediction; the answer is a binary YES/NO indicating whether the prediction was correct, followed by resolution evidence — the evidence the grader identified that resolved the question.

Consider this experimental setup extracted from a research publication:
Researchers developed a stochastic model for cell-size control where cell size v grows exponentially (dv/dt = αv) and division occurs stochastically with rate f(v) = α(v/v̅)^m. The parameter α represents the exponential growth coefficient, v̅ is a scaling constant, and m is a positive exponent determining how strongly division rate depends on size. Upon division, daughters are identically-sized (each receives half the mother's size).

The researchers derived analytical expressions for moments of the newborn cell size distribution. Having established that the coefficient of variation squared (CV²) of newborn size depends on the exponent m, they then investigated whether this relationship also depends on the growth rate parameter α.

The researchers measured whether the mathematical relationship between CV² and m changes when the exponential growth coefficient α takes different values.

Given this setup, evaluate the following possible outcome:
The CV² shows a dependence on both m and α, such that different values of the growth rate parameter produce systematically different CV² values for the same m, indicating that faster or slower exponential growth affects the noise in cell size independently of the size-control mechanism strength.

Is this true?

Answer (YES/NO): NO